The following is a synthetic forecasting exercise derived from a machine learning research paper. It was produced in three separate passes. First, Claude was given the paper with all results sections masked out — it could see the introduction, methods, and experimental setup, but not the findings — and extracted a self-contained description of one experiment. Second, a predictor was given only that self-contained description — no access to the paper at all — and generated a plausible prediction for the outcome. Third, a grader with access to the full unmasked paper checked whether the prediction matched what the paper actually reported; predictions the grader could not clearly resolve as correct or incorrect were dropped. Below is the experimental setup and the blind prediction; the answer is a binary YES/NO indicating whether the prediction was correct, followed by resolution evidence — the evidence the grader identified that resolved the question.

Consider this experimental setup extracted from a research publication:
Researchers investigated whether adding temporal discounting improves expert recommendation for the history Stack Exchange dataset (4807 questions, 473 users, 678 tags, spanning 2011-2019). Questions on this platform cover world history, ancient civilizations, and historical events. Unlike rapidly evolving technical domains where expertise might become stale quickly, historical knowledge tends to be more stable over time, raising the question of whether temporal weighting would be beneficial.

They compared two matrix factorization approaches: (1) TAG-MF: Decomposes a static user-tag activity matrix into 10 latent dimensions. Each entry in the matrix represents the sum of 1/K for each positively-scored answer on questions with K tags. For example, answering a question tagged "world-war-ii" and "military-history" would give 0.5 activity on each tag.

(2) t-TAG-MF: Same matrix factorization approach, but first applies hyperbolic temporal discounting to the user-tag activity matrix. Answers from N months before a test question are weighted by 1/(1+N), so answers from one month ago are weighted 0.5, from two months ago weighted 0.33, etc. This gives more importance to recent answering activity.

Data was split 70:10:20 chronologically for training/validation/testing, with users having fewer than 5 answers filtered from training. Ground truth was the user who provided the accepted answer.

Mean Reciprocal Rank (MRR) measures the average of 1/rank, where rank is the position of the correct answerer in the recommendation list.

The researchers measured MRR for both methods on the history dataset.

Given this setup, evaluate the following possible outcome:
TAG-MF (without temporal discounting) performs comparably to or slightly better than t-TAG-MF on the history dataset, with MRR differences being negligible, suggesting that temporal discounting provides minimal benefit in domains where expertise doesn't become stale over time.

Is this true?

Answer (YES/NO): NO